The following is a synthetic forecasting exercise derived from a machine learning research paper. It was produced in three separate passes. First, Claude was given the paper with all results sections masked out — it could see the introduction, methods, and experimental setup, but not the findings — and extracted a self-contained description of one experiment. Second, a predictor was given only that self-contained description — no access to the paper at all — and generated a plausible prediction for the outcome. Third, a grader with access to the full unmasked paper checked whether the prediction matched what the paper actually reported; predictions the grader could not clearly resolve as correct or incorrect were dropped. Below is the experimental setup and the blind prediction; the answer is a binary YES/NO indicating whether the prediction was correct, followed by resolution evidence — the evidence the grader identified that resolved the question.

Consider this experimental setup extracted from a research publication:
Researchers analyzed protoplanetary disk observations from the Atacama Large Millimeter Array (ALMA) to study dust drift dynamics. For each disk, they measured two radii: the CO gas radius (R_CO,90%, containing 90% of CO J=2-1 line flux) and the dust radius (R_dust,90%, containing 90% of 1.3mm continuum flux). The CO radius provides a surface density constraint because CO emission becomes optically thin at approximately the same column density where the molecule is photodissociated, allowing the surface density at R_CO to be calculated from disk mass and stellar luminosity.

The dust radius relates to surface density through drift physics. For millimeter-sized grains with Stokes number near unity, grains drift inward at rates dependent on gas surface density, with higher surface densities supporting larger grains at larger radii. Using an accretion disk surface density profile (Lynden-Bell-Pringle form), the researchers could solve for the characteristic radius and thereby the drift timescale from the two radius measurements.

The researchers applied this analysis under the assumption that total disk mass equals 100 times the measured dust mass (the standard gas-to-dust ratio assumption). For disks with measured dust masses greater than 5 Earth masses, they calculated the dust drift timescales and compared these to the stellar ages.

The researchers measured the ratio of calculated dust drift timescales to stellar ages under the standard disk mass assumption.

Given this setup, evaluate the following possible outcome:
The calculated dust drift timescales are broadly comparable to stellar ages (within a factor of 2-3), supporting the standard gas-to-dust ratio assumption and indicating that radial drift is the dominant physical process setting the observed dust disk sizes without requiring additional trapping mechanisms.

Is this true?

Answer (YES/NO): NO